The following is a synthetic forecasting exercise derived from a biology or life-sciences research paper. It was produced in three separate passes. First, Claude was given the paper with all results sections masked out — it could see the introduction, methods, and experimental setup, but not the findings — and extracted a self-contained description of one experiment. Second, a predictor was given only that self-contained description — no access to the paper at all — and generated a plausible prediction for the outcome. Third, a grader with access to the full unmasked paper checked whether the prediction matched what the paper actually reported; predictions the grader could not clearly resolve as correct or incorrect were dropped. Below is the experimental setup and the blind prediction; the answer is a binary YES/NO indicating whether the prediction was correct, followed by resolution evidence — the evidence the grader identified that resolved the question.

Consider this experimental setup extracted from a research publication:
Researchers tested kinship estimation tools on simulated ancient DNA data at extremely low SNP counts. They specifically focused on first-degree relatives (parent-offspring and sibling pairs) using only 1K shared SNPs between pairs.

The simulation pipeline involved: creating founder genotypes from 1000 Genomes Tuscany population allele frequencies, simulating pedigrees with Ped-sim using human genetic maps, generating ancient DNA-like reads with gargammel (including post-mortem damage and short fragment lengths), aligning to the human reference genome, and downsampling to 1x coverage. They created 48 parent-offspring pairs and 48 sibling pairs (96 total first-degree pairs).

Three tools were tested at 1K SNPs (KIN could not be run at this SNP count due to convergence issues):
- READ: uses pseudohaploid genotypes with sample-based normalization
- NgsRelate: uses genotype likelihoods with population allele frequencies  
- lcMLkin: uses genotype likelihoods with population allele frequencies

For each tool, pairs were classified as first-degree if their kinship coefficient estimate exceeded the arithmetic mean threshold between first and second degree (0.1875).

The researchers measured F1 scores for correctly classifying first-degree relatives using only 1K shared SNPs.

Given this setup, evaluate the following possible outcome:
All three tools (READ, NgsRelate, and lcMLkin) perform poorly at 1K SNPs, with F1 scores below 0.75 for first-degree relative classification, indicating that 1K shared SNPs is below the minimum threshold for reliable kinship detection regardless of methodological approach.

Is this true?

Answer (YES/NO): NO